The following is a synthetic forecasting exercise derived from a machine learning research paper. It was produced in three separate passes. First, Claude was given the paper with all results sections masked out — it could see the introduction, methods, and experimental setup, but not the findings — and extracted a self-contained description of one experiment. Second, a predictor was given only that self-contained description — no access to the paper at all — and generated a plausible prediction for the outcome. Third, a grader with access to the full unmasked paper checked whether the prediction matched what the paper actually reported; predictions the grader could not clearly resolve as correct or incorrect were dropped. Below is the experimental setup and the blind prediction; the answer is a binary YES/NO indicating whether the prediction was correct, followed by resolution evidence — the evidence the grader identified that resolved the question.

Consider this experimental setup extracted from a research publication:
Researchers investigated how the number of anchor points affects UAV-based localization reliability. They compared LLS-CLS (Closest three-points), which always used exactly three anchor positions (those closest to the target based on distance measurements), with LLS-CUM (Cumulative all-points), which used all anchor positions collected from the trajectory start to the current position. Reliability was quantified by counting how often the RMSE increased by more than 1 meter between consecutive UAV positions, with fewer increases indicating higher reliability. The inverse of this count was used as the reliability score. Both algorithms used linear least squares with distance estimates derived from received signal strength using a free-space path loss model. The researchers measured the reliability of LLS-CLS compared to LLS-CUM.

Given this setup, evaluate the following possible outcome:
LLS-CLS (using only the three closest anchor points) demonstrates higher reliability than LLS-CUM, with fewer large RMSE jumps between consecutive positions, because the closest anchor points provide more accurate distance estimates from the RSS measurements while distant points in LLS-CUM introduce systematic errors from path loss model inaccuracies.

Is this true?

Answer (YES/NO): NO